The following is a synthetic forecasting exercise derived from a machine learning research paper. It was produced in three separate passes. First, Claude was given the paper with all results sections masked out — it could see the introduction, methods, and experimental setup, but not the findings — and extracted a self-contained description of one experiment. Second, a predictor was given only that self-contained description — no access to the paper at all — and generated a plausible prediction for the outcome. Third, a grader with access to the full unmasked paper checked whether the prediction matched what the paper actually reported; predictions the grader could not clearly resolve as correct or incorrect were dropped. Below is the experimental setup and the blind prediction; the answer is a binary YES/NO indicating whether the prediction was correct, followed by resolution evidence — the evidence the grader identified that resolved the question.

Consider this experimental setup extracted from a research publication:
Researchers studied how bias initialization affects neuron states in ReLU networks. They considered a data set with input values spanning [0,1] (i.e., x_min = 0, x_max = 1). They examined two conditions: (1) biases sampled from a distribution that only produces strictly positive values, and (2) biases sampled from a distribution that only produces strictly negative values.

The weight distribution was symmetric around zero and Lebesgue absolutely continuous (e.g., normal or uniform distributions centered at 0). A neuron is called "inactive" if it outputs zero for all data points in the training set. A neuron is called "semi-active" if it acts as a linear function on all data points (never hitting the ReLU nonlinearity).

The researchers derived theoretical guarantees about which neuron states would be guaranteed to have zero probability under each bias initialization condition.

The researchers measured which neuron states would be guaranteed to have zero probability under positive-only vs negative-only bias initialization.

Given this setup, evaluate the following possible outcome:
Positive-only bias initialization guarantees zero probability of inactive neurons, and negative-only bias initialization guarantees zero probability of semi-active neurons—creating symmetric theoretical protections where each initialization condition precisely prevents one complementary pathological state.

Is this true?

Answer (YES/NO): YES